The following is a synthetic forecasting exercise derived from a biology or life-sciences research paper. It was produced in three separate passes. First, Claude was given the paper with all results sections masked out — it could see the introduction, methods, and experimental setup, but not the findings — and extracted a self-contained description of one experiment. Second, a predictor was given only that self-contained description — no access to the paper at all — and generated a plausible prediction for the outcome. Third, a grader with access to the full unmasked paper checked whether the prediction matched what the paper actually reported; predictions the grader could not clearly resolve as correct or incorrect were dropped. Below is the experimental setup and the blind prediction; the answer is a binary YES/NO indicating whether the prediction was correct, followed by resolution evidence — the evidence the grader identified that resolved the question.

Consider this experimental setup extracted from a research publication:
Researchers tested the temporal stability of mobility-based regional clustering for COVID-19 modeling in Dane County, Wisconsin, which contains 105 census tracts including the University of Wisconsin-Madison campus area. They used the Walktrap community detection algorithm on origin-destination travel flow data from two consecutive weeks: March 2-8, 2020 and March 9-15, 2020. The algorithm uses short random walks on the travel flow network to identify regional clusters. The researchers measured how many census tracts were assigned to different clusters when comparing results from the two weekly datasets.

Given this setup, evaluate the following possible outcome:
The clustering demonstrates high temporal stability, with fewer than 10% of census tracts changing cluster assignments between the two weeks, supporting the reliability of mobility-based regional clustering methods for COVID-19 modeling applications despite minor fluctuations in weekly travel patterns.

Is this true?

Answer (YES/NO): YES